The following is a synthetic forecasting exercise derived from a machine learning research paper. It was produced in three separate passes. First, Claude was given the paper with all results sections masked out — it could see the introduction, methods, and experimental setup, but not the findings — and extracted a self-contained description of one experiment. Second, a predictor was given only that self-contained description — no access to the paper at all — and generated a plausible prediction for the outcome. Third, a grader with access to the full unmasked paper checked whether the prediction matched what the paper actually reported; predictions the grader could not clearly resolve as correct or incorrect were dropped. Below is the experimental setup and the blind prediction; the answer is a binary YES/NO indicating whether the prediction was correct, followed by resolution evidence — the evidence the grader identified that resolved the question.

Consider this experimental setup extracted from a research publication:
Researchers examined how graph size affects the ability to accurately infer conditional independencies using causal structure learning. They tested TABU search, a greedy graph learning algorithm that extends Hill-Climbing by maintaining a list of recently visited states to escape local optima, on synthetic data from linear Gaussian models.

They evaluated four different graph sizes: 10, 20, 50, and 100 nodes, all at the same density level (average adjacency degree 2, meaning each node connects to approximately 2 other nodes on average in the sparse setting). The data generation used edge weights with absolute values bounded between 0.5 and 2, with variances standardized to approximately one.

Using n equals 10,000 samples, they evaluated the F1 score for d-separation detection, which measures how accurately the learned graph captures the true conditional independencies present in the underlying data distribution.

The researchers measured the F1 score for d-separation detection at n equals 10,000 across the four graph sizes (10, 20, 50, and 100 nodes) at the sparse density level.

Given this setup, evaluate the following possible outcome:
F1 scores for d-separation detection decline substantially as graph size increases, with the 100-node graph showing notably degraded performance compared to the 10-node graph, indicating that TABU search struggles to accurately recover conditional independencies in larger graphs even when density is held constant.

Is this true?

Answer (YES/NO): NO